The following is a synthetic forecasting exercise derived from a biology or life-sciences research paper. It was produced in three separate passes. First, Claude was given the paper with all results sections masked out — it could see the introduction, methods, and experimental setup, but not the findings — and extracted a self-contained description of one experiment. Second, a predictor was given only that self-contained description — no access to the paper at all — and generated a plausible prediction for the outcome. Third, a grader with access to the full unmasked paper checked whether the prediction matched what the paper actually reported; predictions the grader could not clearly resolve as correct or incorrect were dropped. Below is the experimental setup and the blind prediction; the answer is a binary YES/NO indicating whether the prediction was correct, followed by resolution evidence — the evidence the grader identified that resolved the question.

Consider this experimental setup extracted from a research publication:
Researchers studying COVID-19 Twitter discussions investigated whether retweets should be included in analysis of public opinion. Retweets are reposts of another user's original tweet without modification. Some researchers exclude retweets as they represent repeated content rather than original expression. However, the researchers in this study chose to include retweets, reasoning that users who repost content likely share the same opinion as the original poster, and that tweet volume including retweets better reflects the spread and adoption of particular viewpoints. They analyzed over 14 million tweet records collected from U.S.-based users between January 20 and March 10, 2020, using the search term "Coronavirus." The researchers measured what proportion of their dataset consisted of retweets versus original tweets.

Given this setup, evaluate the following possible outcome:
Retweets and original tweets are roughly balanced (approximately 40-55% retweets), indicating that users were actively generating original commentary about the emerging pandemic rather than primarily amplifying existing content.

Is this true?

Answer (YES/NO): NO